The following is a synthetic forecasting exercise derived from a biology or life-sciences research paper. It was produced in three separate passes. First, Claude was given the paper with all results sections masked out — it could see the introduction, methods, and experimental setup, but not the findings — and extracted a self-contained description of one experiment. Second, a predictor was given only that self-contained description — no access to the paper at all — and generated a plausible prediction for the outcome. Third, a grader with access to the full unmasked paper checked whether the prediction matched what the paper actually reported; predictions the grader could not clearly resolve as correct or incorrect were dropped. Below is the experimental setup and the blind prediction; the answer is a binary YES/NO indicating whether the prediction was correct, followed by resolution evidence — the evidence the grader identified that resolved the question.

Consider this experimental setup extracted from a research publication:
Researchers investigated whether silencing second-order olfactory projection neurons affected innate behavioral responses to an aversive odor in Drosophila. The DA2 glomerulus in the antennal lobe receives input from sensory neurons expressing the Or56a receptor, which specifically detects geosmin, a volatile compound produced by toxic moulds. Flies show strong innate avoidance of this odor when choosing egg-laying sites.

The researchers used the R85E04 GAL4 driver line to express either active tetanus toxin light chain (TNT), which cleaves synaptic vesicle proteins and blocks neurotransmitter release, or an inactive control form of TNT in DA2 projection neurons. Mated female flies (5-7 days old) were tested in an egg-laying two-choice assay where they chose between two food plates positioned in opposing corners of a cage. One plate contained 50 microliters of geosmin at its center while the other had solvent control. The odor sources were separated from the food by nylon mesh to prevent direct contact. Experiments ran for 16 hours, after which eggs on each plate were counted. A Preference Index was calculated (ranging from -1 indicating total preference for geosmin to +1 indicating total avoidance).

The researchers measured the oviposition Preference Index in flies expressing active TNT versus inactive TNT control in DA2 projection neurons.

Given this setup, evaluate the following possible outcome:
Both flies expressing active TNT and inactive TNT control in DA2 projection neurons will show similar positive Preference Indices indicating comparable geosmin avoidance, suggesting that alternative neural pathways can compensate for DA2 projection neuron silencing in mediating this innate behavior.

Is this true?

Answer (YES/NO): NO